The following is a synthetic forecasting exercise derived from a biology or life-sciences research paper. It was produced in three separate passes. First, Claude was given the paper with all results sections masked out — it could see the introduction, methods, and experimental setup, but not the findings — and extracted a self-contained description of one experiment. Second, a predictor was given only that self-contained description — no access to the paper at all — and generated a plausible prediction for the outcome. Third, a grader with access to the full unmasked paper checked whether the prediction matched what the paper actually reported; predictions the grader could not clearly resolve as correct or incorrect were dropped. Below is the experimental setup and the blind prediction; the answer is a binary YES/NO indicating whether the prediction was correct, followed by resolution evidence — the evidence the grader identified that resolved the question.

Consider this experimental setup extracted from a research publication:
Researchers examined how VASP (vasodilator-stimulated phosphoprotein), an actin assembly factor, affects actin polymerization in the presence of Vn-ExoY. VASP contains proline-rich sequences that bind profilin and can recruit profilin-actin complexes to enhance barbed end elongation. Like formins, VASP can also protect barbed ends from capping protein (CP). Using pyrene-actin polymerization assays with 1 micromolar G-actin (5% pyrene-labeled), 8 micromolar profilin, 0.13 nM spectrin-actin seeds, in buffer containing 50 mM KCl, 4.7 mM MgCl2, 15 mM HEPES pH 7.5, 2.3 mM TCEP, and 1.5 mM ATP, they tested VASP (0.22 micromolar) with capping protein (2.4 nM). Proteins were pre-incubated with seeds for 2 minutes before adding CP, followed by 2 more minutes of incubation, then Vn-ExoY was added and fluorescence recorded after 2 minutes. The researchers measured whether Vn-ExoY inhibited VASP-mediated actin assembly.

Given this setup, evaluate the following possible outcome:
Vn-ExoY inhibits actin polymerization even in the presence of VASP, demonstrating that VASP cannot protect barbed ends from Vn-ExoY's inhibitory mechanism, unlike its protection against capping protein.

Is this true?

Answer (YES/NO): YES